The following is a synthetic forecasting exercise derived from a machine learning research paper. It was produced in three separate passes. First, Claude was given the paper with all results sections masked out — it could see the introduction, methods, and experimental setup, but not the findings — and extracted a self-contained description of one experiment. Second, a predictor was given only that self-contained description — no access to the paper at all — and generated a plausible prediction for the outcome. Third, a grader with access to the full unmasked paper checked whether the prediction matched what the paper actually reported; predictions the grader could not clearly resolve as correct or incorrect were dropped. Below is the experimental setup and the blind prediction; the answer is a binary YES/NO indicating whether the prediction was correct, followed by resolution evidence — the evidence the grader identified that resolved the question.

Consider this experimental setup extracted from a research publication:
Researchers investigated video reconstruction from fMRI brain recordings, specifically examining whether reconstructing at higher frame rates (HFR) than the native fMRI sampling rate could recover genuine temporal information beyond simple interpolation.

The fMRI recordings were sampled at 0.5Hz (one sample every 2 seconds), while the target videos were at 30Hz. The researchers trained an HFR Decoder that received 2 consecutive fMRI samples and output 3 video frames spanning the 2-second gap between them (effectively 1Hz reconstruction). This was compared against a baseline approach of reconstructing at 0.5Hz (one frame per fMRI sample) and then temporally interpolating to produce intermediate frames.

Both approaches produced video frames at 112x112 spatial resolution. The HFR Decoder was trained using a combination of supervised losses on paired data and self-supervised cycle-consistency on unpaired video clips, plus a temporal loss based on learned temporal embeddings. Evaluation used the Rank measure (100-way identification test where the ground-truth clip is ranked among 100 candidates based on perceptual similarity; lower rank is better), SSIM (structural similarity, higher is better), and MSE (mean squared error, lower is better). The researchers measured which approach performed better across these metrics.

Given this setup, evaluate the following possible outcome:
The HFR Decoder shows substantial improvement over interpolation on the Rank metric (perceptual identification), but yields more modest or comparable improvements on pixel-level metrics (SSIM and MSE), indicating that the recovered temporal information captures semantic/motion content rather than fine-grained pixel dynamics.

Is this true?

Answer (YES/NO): NO